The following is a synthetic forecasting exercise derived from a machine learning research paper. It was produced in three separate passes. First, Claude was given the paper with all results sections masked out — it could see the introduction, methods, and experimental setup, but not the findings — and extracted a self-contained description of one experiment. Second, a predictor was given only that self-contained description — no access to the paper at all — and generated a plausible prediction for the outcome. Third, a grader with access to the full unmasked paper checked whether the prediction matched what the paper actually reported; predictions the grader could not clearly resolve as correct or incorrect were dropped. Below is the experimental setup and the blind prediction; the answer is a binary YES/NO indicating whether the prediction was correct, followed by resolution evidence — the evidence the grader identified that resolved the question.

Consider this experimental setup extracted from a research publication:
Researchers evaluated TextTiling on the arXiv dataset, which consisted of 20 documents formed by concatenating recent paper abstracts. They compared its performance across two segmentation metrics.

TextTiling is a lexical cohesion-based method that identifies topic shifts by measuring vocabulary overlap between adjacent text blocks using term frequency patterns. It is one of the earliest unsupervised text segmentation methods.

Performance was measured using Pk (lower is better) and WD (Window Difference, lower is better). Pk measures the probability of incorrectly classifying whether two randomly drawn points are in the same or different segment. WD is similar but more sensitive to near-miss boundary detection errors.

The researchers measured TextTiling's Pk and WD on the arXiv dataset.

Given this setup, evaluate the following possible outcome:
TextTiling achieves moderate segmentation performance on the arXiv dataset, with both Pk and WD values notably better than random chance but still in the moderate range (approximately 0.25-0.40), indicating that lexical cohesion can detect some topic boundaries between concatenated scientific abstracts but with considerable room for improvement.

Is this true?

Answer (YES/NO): NO